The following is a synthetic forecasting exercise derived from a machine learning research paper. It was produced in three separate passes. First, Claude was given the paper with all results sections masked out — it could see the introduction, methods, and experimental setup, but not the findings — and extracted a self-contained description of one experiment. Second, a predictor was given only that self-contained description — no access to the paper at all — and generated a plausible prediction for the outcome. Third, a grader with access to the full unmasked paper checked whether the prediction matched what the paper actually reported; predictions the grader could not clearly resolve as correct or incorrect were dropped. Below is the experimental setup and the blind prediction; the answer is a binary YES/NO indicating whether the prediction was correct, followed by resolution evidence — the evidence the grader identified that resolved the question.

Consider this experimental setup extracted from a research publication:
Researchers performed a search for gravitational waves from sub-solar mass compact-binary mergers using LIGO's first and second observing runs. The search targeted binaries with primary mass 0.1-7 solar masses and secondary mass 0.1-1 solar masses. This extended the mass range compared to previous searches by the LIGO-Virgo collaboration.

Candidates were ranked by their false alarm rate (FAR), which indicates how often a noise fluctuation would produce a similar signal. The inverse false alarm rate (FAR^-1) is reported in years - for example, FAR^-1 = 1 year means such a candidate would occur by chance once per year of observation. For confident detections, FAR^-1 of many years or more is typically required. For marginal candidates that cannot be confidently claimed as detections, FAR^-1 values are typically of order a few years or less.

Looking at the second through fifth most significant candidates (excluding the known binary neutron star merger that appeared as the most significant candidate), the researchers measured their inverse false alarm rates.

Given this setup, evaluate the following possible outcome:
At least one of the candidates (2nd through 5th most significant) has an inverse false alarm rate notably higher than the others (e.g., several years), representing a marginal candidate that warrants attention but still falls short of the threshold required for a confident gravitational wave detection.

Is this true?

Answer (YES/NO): YES